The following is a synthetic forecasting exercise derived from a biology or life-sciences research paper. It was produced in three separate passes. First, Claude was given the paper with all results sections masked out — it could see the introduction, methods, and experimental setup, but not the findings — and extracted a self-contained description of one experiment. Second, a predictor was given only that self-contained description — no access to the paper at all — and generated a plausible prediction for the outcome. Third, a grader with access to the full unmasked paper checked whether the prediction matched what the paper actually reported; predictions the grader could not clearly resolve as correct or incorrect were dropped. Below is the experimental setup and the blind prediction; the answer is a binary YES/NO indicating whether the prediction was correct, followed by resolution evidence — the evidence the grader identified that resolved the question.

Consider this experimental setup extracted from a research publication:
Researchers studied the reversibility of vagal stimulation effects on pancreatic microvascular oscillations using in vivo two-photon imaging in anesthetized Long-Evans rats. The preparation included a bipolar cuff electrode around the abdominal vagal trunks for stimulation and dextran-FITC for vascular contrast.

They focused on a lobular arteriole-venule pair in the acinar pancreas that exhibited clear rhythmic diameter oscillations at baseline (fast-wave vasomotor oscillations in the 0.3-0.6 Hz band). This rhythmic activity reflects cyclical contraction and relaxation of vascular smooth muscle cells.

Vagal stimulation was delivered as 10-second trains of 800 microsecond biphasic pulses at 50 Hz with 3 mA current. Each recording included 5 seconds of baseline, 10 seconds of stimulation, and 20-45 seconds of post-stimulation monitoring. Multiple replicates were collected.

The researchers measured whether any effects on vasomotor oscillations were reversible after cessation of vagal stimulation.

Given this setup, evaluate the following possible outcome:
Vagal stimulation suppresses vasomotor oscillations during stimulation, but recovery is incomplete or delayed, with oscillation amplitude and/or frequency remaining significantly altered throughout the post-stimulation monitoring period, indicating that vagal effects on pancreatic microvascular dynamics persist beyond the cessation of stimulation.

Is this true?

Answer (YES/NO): NO